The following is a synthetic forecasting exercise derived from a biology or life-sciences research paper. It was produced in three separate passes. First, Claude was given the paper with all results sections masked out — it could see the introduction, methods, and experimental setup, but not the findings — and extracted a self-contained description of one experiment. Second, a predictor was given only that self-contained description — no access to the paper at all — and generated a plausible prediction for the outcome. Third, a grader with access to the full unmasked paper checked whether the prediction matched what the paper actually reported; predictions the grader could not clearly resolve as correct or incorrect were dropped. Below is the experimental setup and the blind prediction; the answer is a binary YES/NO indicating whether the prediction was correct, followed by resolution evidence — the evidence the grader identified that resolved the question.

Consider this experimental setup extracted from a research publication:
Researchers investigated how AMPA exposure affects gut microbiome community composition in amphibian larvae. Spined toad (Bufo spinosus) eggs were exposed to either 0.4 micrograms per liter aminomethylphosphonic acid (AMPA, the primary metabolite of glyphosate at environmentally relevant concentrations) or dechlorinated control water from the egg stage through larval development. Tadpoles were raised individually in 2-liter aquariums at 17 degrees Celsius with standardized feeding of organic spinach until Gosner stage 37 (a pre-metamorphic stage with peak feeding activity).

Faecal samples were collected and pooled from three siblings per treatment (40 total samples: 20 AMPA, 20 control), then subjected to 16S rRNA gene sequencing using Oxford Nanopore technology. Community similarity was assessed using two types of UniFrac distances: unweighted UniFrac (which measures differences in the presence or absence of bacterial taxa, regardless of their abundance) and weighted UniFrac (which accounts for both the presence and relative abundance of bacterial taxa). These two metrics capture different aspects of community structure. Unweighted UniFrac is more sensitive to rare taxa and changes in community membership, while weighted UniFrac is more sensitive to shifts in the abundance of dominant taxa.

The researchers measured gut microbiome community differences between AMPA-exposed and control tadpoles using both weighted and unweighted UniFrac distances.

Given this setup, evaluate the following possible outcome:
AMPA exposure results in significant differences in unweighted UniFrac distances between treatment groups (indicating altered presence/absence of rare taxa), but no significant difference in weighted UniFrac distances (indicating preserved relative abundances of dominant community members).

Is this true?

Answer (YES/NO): NO